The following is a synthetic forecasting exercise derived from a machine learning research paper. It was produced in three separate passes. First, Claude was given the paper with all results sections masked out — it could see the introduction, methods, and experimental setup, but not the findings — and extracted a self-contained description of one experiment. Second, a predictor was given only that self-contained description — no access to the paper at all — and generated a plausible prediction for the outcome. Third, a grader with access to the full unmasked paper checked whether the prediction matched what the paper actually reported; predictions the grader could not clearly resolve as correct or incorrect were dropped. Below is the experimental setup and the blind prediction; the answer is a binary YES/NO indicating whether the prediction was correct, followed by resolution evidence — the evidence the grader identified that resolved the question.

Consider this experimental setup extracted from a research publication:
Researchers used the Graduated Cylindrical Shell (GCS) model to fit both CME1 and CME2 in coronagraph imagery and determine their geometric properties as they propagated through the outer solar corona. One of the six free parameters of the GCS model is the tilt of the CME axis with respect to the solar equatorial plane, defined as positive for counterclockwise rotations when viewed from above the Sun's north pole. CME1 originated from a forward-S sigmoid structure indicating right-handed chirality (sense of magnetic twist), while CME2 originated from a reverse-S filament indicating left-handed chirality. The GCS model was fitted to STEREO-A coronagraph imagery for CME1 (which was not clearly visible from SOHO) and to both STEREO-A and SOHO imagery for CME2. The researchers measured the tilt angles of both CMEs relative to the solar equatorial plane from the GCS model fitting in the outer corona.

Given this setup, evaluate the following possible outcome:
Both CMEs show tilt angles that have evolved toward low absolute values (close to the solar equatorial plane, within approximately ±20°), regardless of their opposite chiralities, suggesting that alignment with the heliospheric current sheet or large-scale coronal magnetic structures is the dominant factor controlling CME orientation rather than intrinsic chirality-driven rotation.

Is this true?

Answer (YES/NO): YES